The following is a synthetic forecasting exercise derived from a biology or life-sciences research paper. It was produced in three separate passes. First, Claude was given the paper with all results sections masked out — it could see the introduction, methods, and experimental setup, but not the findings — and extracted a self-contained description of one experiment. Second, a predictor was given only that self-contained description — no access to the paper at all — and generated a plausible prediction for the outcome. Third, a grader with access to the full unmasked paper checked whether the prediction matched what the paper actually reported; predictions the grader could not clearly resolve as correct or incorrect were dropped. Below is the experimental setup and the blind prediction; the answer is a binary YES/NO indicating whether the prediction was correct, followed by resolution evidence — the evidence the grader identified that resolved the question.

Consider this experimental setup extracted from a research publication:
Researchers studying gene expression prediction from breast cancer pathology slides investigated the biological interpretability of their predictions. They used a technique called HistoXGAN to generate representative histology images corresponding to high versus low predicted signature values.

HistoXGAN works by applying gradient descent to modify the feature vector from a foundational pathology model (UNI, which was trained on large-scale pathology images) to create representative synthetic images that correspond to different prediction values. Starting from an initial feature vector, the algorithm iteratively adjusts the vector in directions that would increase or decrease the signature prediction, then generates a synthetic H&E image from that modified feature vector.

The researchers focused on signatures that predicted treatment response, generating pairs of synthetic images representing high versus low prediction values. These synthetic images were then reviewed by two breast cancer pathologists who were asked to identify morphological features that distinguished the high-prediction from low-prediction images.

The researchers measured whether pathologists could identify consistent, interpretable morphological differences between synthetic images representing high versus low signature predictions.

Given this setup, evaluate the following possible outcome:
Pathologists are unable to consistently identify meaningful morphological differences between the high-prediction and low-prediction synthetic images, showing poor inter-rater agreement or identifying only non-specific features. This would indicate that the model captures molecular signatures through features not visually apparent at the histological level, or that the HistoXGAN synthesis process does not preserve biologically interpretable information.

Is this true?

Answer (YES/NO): NO